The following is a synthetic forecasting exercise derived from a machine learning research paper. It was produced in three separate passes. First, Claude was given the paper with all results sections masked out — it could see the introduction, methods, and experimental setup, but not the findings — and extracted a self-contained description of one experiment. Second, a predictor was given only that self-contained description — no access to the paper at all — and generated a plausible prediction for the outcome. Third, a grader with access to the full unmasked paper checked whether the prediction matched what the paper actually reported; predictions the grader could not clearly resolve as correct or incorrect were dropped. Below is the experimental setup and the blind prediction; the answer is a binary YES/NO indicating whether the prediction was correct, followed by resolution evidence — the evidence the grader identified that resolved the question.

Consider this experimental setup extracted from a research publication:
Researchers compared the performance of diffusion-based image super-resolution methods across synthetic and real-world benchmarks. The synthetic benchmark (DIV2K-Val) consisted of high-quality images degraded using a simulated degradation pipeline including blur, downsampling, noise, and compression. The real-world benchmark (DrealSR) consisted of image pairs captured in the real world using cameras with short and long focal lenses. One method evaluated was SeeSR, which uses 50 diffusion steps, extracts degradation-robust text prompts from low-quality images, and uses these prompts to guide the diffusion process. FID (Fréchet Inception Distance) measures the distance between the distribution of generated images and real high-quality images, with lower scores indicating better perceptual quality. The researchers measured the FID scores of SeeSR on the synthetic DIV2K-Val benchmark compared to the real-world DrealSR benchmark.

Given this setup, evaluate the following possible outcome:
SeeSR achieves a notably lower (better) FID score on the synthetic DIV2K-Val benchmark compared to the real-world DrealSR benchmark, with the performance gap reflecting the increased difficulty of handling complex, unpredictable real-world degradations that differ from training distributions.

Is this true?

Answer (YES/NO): YES